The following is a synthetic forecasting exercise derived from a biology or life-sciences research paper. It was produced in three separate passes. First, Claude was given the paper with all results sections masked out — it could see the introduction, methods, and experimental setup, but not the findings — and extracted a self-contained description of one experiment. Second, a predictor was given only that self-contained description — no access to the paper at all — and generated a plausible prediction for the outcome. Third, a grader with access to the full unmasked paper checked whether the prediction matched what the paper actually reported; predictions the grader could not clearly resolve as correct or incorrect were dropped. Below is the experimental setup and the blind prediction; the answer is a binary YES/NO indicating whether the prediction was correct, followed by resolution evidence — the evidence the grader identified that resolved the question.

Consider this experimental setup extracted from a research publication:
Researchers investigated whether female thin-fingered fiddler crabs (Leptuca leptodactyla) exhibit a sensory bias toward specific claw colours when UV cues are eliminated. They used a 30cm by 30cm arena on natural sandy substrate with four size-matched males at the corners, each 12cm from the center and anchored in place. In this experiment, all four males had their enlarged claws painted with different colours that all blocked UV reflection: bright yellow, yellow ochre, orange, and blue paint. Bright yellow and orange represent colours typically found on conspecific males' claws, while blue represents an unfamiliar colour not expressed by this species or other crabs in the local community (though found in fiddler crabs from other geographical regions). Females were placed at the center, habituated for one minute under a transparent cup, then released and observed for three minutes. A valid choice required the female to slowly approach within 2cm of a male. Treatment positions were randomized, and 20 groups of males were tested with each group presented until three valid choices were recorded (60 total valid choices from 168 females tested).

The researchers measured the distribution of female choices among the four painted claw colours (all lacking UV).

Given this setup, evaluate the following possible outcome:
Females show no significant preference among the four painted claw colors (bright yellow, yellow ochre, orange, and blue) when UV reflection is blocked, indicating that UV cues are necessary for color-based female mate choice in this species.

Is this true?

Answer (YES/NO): YES